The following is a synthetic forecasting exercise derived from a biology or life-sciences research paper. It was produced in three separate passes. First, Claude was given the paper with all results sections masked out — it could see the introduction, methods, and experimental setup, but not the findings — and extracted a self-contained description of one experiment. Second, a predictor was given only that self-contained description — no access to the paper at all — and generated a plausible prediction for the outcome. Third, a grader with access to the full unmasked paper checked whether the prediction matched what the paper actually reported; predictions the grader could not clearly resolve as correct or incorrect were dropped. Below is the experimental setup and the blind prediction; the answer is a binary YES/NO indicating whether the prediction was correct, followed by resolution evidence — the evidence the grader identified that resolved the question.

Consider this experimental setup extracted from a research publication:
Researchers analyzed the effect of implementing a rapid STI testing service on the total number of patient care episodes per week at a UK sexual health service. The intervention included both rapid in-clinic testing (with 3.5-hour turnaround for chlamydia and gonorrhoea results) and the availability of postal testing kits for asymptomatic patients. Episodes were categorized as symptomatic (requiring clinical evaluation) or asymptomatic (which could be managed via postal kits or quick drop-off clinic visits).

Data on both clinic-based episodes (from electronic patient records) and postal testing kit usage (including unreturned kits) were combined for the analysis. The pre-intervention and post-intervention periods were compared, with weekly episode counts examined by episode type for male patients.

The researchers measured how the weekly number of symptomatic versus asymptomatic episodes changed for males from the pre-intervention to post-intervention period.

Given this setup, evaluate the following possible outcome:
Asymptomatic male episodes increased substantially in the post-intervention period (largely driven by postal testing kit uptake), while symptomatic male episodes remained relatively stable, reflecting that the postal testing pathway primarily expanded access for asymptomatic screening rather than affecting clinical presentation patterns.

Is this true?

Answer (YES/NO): NO